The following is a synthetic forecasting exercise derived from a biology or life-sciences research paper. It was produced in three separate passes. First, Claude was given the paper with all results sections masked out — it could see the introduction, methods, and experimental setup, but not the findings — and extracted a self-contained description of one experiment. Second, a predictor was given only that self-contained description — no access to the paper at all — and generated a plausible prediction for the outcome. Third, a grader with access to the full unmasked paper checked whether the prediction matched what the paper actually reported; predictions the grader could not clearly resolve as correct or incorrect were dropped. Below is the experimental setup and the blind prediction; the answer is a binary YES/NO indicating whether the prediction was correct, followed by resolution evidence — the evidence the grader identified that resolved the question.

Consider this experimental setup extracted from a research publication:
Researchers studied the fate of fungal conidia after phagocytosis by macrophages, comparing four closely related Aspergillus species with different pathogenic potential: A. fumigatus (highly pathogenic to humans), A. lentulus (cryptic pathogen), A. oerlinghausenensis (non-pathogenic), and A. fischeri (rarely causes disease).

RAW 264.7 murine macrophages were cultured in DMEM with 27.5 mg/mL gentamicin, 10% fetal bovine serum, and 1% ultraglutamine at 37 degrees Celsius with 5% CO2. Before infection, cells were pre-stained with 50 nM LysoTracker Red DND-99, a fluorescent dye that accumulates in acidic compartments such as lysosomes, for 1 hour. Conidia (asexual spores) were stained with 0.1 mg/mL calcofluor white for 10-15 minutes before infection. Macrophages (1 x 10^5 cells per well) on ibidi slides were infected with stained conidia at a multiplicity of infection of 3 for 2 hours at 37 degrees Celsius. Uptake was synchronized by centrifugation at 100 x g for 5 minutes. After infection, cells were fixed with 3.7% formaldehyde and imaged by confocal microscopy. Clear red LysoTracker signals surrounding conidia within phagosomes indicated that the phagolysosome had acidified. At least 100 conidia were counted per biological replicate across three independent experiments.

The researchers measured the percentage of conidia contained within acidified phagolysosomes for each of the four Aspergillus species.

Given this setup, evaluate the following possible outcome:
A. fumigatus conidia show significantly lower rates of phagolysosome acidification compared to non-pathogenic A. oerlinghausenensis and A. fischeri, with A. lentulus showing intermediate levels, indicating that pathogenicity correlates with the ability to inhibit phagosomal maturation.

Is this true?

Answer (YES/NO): NO